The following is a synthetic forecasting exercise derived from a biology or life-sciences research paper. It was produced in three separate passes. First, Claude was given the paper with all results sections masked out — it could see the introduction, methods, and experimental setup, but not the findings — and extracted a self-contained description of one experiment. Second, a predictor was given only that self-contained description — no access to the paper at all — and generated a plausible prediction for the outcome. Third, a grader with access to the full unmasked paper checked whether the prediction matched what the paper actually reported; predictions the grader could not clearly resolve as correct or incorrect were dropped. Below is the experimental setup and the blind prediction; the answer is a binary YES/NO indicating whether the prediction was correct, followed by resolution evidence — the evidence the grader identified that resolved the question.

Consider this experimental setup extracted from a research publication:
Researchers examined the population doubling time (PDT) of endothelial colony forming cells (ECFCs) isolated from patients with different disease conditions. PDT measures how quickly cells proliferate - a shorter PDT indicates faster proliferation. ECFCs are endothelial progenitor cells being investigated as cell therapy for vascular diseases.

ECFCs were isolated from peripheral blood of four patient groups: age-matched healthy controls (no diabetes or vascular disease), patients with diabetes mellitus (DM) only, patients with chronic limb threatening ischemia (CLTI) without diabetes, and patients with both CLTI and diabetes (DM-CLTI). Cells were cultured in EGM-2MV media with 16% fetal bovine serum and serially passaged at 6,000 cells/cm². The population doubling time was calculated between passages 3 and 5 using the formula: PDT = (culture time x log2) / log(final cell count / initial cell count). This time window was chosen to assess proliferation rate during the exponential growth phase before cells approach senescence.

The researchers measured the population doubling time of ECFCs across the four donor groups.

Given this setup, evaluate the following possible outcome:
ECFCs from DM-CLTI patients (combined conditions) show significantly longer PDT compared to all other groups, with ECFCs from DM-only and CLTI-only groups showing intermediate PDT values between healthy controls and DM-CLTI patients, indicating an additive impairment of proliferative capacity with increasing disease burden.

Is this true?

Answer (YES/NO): NO